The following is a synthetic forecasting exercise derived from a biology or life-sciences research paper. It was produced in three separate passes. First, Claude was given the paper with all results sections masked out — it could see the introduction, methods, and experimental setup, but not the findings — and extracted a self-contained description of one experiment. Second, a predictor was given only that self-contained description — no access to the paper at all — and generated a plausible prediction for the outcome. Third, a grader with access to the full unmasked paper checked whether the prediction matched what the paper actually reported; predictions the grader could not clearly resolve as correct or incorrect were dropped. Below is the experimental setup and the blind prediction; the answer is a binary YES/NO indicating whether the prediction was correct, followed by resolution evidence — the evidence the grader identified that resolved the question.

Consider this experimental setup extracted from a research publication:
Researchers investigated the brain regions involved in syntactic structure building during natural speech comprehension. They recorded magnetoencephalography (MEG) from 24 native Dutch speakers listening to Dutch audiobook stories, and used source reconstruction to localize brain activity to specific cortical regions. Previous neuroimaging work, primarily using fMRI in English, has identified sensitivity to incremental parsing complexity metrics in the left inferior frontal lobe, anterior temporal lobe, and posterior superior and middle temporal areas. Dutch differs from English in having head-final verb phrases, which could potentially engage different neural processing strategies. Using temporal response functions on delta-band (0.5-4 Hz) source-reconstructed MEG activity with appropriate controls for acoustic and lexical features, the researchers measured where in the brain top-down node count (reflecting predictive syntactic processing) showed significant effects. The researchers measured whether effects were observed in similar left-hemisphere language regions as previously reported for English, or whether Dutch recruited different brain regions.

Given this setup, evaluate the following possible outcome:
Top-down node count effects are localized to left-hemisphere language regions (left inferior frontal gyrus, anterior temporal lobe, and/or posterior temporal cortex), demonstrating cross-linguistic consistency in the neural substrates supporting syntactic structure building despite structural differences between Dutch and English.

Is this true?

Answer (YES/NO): YES